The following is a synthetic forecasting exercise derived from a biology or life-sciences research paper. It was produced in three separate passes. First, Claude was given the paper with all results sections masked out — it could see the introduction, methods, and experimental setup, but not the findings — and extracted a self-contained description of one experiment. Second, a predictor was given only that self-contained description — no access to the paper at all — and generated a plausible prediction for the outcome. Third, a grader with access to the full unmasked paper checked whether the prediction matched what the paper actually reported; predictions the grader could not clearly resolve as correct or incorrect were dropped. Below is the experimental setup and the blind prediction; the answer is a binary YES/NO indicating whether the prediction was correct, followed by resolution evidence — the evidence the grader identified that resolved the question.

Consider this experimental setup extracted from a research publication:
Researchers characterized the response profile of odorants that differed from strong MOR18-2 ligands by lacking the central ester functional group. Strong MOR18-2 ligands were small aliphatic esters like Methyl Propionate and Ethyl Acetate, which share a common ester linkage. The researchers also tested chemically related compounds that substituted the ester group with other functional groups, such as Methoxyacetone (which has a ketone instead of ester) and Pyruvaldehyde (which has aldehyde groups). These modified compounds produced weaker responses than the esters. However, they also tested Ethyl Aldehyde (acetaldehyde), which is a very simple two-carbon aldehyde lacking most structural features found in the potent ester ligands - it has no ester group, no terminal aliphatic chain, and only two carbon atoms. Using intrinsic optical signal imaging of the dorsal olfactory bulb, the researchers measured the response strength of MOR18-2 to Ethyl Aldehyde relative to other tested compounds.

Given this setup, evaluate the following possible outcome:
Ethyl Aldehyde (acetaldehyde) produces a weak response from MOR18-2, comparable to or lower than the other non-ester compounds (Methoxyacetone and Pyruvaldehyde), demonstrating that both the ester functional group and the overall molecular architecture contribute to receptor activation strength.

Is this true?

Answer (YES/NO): NO